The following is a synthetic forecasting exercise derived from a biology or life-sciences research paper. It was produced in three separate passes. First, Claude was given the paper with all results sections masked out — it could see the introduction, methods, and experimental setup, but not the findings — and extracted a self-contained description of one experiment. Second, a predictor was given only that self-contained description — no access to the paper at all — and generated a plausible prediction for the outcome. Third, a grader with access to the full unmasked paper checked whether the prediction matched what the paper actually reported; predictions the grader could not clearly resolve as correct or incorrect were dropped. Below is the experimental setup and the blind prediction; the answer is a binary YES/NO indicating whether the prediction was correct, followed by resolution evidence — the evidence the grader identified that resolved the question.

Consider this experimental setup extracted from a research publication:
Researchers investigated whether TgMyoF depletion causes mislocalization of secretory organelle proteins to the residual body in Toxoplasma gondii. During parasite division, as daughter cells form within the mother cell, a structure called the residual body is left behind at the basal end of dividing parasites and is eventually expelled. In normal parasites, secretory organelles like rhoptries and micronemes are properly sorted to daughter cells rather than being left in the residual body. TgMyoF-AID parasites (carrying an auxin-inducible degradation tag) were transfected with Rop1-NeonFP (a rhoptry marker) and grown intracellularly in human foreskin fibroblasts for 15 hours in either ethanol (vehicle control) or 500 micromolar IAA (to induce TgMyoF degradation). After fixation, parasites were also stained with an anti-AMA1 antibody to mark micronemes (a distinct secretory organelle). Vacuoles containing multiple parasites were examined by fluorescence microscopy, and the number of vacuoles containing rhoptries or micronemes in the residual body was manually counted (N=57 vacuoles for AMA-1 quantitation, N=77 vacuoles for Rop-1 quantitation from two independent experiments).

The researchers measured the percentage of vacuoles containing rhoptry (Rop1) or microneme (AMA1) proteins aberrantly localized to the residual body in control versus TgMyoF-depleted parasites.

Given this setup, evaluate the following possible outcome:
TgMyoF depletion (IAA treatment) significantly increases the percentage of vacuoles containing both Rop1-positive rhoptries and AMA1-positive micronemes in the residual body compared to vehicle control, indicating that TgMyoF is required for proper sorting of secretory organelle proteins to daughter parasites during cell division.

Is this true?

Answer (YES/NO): YES